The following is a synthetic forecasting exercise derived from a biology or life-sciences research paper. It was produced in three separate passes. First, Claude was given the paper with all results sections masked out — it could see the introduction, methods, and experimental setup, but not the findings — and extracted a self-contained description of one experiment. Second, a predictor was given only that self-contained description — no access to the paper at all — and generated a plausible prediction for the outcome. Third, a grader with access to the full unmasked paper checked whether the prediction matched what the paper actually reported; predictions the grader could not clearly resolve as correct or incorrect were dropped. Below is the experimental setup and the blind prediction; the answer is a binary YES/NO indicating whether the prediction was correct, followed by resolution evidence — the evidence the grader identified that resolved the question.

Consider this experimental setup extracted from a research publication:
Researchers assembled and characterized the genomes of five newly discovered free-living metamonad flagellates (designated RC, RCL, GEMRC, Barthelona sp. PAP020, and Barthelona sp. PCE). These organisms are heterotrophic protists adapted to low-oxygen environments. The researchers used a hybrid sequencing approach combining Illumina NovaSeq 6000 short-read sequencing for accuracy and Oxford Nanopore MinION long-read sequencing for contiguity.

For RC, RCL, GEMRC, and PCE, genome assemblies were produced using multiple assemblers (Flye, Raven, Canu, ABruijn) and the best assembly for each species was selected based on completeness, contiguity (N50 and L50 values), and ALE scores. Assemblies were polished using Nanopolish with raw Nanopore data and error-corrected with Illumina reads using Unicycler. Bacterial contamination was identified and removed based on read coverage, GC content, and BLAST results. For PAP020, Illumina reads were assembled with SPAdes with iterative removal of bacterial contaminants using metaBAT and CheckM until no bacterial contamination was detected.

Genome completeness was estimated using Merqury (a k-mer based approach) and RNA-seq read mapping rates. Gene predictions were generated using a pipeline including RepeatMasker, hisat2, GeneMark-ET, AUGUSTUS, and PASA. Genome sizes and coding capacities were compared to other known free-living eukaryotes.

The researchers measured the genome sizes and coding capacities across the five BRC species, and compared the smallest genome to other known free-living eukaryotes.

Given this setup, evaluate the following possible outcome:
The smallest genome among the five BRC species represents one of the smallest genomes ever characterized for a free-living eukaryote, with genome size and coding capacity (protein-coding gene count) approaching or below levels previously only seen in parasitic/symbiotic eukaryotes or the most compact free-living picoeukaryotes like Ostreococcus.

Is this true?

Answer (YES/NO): YES